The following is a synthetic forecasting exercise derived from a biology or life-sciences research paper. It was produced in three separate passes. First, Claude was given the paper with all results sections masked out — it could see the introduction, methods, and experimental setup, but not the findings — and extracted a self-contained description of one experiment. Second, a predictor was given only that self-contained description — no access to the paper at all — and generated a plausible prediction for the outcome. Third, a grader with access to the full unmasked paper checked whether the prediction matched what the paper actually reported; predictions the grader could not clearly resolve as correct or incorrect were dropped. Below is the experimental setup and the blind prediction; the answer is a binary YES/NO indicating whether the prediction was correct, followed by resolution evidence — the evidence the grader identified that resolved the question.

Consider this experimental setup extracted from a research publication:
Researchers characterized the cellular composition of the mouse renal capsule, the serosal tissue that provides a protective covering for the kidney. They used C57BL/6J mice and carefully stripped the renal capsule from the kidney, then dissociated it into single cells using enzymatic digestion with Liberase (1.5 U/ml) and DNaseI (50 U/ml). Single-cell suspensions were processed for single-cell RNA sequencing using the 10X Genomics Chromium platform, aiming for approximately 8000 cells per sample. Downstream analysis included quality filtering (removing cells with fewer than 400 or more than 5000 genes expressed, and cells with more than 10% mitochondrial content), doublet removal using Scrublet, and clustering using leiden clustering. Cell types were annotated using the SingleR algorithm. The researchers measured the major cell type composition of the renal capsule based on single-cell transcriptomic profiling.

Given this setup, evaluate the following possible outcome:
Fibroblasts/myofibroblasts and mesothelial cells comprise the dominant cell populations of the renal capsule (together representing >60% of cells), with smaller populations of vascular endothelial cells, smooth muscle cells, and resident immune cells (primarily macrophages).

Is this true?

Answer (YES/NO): NO